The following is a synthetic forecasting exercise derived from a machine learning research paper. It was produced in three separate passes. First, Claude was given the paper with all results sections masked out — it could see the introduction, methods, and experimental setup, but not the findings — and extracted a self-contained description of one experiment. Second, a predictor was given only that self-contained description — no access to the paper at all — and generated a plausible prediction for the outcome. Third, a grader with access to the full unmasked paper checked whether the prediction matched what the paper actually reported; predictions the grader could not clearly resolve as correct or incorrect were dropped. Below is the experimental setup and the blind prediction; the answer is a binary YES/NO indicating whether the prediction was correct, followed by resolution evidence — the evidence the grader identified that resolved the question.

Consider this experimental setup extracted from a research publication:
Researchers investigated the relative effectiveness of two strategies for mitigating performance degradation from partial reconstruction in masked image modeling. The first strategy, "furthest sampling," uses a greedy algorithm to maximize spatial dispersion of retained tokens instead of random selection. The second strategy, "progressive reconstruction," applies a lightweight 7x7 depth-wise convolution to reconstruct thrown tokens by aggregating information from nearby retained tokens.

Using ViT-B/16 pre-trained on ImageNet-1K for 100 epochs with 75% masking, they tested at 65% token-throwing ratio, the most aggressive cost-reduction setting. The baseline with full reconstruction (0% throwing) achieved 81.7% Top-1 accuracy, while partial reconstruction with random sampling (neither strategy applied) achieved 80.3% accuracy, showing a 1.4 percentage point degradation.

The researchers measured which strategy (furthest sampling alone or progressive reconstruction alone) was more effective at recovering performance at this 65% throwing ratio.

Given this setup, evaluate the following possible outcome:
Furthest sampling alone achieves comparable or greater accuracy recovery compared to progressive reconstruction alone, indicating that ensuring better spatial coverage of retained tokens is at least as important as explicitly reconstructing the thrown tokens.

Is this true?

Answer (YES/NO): NO